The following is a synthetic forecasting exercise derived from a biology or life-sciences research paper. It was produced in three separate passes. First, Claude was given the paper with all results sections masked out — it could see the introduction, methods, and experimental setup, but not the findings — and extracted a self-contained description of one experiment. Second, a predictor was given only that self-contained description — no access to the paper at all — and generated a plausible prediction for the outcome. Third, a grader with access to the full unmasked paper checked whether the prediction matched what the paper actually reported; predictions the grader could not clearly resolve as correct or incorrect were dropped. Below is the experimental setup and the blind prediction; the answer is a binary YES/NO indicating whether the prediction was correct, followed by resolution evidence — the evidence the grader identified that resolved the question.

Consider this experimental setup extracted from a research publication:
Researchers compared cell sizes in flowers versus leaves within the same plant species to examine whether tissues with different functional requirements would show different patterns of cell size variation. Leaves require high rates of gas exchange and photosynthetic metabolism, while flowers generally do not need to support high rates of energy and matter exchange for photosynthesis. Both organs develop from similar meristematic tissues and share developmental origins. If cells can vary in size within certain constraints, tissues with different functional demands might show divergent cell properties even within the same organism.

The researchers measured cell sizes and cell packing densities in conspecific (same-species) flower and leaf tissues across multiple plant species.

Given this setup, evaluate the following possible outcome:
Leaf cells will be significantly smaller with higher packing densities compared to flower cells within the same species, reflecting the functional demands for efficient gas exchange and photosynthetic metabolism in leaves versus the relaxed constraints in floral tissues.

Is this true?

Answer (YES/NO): YES